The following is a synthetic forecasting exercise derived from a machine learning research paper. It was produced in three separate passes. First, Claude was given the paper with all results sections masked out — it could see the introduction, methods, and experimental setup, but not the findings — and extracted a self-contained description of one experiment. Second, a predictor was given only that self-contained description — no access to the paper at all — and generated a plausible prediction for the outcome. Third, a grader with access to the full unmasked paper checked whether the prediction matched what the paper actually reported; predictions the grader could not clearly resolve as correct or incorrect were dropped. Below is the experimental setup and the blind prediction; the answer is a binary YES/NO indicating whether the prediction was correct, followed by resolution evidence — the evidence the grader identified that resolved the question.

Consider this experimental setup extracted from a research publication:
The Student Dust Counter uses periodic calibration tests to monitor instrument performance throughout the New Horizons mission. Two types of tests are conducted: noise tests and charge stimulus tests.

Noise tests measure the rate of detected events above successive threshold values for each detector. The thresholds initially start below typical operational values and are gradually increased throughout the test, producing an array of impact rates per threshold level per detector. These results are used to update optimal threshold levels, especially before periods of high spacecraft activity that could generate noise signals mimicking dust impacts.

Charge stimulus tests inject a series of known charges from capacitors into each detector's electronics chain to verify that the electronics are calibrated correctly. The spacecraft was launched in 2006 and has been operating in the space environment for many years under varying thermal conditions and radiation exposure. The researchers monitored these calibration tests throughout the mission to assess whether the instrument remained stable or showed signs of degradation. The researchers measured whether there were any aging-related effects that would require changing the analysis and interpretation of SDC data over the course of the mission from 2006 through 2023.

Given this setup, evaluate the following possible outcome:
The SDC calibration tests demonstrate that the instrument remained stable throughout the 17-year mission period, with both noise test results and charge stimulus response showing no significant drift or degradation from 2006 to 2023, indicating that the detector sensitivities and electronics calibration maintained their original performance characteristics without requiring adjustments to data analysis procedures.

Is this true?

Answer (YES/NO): YES